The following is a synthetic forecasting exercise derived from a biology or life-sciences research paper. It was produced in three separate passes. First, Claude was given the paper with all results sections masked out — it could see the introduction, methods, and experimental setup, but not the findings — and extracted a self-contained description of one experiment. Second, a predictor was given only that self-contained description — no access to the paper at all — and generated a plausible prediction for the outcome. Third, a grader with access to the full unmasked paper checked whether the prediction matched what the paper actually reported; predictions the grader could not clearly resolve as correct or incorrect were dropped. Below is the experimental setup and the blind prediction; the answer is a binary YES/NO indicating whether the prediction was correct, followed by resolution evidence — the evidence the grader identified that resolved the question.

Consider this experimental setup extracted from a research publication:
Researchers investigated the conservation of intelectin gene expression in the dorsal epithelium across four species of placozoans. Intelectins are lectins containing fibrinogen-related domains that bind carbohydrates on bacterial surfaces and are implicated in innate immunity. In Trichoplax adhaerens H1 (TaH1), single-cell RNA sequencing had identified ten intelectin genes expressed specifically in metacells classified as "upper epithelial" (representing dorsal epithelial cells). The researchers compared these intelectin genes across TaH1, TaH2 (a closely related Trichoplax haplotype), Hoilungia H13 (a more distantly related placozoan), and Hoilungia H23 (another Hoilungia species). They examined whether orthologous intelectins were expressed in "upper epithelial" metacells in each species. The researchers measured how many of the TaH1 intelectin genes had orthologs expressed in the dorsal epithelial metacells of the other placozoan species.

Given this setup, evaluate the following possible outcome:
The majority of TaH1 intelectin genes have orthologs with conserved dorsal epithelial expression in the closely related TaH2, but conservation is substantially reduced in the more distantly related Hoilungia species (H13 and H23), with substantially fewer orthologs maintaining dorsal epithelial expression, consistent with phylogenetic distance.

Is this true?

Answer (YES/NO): YES